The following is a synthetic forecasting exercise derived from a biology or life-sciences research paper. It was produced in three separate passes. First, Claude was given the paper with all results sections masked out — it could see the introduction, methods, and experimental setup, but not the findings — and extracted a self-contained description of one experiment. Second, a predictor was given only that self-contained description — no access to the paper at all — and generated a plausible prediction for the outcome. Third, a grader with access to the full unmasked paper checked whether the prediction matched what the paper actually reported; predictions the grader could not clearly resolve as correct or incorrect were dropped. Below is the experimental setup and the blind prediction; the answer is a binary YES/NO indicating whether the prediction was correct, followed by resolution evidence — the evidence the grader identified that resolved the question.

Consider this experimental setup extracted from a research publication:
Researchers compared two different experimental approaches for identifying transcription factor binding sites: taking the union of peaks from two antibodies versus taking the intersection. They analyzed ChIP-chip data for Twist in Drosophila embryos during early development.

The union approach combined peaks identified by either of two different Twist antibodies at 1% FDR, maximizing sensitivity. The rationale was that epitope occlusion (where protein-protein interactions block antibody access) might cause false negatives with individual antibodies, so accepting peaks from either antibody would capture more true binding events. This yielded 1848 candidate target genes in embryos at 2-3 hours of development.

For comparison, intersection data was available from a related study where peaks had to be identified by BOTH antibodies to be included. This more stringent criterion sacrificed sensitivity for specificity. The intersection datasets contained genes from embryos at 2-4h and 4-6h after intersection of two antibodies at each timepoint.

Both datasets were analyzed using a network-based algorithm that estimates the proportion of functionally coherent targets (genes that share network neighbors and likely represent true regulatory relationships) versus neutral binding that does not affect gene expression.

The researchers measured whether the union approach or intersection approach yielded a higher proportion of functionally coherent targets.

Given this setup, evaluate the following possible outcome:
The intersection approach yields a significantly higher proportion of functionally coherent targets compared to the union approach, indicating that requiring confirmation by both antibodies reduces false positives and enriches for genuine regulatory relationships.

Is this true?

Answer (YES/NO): NO